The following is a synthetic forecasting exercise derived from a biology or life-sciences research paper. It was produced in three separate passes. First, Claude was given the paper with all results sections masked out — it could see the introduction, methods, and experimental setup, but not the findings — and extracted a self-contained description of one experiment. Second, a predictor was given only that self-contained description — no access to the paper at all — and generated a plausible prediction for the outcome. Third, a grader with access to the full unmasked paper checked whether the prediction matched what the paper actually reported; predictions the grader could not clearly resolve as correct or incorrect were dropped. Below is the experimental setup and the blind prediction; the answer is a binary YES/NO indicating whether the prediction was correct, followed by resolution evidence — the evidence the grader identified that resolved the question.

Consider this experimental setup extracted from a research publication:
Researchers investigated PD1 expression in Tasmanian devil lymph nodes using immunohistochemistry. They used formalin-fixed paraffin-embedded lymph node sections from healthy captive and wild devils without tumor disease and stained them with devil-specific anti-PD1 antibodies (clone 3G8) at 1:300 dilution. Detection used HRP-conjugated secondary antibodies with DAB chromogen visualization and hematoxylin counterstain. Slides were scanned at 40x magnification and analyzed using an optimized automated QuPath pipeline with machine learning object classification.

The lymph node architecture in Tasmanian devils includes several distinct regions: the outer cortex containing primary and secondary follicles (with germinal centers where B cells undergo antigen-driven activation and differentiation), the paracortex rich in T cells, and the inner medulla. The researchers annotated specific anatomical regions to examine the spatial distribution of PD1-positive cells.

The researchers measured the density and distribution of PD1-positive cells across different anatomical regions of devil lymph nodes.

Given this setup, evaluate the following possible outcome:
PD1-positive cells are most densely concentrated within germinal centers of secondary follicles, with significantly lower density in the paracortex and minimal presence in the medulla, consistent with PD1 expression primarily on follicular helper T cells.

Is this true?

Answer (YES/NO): YES